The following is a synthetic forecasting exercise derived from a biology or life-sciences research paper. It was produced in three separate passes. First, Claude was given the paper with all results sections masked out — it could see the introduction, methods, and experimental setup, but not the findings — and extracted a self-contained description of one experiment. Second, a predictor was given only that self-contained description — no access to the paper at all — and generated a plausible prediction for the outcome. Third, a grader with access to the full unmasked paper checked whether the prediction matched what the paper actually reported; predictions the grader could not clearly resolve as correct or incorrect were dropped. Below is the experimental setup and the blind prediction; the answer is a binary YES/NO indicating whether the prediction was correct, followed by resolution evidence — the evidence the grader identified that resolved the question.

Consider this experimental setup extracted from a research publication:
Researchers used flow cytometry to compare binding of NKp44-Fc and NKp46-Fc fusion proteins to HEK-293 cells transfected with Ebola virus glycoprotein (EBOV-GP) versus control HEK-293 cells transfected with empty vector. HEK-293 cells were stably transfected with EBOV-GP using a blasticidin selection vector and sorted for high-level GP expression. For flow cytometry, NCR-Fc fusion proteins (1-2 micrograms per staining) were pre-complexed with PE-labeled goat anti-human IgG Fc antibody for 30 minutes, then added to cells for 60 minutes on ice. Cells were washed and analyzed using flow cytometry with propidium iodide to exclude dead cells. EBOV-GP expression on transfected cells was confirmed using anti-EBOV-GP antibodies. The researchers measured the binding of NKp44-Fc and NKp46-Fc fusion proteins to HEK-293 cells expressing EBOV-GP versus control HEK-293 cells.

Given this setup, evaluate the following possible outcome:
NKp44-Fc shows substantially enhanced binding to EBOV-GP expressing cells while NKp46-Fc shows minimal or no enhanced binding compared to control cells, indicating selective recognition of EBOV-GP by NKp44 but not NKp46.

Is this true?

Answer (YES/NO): NO